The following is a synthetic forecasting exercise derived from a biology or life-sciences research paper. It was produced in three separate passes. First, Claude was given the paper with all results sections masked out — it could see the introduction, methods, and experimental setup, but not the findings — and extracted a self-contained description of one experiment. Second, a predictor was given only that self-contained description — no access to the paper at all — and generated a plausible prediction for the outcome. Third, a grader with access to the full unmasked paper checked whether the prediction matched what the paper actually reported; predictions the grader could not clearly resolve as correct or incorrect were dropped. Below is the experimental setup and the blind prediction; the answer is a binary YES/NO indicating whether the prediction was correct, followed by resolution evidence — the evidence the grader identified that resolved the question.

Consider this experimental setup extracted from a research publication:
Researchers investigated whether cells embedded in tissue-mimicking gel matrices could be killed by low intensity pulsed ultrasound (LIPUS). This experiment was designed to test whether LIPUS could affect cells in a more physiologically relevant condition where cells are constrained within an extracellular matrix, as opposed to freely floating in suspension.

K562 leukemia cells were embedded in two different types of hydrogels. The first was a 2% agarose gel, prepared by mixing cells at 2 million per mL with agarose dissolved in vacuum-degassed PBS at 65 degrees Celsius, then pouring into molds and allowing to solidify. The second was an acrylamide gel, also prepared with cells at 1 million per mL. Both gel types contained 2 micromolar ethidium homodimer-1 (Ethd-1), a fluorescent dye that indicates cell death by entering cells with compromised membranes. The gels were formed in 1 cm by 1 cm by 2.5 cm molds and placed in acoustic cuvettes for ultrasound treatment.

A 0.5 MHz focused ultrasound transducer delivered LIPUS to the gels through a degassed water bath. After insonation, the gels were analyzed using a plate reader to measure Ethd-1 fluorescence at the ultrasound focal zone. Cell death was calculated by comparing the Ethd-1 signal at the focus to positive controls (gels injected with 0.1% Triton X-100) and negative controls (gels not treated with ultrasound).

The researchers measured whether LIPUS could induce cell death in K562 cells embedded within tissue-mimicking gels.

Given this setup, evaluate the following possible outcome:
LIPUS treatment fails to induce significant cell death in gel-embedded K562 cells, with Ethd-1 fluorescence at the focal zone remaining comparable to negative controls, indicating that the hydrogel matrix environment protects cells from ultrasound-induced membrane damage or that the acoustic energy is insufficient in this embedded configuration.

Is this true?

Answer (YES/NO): NO